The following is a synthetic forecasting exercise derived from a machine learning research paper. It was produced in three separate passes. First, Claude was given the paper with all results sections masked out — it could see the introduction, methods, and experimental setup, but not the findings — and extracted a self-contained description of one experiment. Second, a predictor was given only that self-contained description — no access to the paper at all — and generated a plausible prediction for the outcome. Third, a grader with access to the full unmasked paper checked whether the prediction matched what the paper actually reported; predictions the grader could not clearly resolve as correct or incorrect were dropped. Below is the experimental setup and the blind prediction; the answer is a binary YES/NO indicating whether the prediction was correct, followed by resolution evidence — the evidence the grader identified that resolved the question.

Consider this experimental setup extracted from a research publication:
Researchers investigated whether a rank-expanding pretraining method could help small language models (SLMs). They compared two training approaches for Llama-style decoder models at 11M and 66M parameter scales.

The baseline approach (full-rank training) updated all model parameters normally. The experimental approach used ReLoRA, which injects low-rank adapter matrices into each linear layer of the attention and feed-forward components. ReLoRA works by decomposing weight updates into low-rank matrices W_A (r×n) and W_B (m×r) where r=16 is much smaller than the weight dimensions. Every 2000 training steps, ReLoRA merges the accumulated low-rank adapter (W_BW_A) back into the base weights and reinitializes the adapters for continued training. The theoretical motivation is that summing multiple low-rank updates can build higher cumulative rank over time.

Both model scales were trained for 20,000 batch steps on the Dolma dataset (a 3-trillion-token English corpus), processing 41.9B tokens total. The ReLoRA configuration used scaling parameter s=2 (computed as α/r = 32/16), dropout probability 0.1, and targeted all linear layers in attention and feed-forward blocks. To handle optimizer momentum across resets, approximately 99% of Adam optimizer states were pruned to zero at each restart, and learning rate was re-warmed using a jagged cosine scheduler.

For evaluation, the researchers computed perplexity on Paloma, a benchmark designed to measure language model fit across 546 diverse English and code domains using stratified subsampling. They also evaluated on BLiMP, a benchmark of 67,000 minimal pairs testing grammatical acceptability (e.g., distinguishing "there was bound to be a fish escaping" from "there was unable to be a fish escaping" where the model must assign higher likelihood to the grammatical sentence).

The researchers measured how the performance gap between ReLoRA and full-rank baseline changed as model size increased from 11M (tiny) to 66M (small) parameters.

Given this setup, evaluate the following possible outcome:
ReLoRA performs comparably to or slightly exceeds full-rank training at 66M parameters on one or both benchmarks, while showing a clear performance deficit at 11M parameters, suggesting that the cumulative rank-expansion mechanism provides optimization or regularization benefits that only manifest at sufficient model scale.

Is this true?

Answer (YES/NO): NO